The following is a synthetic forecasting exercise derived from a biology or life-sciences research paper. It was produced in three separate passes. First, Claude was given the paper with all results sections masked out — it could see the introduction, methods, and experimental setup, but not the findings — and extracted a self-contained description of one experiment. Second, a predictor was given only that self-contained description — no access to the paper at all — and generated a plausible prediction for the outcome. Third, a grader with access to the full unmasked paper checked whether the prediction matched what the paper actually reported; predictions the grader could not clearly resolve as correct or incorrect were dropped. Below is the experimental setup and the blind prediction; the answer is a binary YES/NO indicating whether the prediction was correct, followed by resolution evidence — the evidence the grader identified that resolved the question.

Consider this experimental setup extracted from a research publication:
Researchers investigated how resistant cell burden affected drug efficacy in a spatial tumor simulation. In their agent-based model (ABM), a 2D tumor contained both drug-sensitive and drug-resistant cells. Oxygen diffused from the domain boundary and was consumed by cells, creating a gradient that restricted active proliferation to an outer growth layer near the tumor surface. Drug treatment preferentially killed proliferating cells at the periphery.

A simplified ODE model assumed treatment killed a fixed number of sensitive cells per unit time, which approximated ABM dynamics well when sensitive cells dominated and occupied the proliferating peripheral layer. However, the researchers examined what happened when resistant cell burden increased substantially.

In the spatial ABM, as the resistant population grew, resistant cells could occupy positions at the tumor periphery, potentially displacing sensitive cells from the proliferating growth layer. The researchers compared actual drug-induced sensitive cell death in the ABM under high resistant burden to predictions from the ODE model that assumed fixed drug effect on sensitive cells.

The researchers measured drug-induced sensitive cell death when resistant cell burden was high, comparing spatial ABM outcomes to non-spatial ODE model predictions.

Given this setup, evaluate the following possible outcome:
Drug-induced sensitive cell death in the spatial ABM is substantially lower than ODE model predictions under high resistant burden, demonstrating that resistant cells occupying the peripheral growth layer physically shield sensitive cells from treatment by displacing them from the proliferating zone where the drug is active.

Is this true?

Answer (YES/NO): YES